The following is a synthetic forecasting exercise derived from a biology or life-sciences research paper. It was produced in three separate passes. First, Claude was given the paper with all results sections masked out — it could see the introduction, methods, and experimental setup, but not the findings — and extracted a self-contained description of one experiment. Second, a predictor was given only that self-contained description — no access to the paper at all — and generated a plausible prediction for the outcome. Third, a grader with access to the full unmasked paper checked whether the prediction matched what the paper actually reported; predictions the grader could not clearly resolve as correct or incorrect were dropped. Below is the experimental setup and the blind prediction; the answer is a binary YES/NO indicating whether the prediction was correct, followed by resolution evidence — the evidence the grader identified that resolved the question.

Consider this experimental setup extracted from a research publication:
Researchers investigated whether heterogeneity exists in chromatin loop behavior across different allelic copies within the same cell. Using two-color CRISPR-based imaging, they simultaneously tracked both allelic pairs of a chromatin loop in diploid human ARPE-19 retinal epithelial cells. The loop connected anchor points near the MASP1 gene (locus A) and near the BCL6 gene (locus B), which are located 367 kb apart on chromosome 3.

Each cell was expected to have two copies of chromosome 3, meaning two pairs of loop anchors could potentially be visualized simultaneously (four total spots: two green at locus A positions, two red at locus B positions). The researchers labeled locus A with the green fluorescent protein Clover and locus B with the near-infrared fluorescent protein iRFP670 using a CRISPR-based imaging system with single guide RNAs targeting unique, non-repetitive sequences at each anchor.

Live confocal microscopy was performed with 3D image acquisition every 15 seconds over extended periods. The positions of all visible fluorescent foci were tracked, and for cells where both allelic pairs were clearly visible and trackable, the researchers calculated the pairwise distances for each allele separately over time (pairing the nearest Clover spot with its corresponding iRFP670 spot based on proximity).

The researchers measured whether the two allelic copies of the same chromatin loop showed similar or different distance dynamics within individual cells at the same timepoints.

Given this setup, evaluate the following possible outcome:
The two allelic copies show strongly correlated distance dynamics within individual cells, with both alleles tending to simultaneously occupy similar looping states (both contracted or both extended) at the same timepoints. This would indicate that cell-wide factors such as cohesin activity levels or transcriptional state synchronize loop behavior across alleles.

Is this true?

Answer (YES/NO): NO